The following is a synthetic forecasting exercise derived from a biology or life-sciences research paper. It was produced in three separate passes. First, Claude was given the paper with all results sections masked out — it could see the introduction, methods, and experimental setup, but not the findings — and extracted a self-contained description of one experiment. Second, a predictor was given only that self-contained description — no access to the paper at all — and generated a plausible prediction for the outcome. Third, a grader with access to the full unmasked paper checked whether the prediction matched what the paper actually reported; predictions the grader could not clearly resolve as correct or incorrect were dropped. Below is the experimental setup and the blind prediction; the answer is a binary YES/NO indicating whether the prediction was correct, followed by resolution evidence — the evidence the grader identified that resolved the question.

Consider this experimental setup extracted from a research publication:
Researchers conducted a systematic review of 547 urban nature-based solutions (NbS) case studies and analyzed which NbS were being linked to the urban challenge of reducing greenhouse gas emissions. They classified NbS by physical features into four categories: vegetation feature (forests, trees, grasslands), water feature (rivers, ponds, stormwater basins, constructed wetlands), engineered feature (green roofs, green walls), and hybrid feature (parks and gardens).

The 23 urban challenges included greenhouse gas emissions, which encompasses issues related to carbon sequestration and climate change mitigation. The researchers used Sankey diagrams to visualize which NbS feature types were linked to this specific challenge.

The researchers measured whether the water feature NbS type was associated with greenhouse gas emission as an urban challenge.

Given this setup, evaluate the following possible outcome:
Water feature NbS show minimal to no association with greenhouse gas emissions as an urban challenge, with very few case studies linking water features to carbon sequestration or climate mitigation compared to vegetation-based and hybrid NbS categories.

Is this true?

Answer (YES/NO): YES